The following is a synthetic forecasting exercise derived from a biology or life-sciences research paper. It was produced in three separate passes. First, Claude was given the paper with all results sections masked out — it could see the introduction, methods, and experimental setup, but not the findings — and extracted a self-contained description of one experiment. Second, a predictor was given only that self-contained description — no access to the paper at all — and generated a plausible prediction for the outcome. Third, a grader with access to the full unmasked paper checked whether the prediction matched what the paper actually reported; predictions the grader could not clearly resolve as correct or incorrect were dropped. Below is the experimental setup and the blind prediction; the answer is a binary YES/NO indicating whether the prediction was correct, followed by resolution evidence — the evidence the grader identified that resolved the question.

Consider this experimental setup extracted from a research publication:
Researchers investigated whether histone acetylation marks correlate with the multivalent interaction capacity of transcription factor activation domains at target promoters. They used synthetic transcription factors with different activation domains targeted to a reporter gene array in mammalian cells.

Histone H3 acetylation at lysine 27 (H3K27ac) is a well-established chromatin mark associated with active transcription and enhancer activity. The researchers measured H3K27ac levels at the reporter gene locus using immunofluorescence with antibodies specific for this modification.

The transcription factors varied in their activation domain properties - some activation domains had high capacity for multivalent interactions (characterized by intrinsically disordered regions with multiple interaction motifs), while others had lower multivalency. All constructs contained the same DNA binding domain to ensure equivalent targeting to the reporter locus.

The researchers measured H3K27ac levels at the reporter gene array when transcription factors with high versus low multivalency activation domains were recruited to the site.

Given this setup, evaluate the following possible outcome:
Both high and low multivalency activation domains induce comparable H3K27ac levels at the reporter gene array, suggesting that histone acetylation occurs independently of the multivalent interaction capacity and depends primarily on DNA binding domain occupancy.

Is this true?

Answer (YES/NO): NO